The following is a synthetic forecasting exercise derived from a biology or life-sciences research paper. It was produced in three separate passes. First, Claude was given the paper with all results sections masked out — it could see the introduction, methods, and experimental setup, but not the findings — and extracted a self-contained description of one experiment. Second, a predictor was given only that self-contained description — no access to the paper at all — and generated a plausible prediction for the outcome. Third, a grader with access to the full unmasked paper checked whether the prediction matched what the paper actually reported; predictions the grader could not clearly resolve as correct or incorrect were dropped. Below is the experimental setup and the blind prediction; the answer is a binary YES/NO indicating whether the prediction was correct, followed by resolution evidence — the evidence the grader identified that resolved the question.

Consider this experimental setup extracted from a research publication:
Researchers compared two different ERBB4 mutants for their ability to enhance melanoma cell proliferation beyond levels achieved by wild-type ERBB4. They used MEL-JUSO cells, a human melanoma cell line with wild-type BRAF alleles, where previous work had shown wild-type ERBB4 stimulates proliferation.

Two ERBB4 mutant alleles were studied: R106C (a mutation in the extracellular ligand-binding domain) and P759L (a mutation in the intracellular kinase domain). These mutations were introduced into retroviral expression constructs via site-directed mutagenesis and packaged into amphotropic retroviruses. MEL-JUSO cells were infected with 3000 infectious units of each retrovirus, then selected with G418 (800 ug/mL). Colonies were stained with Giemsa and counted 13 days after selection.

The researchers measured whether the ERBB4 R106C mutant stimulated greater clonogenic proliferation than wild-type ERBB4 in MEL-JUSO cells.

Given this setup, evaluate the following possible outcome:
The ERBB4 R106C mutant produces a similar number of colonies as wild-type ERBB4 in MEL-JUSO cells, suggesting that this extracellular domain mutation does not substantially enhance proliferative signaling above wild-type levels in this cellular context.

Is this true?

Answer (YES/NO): YES